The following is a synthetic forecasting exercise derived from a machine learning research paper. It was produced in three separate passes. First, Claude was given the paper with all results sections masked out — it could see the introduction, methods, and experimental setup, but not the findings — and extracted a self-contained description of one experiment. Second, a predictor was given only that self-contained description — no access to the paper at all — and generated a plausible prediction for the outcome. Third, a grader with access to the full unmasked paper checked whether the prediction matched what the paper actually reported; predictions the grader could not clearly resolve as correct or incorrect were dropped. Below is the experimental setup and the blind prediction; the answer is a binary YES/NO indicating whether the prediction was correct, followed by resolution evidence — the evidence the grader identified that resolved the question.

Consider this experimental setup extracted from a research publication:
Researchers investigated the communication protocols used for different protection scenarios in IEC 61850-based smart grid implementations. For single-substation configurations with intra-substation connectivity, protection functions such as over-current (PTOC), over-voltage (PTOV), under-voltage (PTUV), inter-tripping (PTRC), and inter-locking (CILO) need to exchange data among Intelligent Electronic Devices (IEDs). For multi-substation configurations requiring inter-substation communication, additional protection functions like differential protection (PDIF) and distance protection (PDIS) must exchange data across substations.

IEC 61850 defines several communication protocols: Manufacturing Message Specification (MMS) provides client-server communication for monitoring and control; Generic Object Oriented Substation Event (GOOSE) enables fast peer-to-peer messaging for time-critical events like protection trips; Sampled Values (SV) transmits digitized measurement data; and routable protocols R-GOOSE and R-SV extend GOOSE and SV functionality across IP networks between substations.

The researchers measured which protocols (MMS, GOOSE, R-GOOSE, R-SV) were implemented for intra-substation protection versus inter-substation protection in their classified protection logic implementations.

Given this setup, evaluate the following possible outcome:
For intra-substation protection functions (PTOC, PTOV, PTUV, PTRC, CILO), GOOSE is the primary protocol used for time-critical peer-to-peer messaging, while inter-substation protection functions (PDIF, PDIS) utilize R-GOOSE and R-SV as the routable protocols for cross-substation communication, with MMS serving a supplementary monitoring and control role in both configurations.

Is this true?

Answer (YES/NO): NO